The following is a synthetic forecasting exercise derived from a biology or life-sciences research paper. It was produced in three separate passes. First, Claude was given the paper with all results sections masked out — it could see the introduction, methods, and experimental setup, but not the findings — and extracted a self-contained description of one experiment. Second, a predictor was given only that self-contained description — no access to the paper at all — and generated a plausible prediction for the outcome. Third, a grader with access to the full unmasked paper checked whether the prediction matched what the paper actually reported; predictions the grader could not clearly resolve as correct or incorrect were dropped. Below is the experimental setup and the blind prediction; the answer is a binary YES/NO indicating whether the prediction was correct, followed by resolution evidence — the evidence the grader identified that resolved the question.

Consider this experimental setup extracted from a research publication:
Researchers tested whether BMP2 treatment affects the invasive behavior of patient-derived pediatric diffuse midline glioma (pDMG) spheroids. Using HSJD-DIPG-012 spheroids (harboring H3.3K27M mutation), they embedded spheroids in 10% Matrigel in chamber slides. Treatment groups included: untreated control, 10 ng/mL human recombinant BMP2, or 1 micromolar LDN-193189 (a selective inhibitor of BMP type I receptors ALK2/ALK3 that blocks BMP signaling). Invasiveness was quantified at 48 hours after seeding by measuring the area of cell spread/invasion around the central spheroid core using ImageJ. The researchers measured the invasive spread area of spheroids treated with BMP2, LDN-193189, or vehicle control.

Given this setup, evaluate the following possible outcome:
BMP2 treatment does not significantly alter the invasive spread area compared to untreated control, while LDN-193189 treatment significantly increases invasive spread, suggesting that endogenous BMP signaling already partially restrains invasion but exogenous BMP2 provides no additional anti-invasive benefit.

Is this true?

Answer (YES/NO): NO